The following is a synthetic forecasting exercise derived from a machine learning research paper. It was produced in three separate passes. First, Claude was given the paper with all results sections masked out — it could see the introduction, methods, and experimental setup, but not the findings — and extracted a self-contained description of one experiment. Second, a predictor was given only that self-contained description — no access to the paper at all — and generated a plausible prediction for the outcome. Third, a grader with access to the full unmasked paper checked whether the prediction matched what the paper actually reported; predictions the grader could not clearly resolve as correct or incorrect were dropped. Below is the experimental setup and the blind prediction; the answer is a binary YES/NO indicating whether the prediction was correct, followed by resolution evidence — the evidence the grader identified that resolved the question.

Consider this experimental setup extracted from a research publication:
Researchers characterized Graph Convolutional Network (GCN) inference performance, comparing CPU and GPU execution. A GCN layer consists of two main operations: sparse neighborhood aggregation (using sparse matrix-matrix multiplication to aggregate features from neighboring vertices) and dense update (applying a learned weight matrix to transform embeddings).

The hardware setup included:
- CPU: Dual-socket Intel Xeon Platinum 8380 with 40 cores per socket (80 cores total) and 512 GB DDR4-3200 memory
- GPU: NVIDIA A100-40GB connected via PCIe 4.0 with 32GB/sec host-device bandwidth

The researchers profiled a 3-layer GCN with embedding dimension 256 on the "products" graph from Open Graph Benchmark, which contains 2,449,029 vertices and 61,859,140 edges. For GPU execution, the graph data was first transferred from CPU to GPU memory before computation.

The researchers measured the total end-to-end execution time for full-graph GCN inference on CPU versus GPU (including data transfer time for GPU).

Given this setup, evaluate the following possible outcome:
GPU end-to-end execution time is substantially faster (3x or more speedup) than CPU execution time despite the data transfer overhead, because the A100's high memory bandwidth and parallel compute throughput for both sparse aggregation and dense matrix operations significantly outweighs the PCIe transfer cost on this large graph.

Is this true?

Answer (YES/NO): YES